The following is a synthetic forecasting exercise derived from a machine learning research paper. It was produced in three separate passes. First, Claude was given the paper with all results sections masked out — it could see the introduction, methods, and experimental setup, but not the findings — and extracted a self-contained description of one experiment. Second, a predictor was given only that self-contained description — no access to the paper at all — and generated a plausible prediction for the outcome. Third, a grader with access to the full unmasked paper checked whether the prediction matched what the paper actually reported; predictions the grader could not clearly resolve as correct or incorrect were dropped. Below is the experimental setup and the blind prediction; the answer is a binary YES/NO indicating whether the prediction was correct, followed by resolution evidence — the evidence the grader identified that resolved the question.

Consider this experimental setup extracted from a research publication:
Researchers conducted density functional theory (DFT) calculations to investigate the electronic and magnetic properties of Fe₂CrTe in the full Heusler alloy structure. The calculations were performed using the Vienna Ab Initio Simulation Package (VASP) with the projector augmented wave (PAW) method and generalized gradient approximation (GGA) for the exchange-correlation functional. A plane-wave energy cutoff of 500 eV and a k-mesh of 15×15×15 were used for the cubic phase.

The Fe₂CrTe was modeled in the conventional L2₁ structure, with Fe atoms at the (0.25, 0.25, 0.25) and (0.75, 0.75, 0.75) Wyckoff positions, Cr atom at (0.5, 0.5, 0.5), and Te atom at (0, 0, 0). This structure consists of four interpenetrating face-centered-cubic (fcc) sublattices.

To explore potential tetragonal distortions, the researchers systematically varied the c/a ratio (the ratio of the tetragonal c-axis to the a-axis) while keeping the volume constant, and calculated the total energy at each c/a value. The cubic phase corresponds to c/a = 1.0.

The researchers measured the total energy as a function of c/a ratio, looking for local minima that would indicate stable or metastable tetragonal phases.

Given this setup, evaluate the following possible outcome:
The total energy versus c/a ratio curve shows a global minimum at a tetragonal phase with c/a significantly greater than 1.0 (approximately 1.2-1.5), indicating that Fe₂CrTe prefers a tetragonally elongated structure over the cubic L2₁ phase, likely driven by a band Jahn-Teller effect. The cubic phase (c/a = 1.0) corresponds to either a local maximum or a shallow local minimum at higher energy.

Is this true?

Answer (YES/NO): NO